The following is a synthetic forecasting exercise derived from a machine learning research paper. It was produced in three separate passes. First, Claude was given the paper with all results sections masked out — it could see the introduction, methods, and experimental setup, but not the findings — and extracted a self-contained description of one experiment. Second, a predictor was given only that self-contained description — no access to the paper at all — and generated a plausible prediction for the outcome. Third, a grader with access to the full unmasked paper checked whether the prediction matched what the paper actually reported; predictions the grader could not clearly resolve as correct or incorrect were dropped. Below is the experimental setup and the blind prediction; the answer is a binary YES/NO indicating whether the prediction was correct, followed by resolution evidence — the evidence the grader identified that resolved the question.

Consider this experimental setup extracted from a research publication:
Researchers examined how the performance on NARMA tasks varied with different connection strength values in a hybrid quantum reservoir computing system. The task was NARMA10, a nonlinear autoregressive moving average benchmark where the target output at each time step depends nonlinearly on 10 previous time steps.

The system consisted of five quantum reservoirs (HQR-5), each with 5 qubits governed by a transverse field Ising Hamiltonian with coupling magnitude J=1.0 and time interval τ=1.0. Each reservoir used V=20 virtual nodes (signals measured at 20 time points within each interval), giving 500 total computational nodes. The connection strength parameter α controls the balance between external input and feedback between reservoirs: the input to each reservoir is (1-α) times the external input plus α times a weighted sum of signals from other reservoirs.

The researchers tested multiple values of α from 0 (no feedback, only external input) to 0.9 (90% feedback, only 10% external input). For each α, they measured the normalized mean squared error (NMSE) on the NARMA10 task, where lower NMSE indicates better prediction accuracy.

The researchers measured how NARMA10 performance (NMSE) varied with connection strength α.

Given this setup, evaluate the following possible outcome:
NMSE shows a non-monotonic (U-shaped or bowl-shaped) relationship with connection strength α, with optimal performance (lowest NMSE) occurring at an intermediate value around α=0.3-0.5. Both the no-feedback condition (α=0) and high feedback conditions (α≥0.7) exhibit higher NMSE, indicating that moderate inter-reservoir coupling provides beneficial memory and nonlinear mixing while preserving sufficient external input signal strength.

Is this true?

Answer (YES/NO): NO